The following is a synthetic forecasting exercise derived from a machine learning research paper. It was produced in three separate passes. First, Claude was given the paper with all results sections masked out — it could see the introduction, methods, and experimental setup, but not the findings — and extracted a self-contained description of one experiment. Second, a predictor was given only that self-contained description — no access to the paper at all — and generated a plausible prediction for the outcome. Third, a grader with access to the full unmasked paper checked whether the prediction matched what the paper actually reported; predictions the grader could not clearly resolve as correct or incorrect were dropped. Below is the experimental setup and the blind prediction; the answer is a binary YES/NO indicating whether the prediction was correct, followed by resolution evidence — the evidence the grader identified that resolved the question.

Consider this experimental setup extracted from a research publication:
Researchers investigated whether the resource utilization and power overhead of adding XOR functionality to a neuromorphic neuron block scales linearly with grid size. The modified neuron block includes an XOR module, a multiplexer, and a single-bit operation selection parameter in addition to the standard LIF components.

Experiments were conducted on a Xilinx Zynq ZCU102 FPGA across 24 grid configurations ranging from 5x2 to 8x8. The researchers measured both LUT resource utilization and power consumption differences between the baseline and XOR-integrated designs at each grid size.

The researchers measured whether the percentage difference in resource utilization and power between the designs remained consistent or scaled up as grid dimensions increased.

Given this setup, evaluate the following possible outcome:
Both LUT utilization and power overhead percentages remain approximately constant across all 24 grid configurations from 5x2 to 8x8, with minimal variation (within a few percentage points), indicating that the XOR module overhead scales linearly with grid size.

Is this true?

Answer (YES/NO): YES